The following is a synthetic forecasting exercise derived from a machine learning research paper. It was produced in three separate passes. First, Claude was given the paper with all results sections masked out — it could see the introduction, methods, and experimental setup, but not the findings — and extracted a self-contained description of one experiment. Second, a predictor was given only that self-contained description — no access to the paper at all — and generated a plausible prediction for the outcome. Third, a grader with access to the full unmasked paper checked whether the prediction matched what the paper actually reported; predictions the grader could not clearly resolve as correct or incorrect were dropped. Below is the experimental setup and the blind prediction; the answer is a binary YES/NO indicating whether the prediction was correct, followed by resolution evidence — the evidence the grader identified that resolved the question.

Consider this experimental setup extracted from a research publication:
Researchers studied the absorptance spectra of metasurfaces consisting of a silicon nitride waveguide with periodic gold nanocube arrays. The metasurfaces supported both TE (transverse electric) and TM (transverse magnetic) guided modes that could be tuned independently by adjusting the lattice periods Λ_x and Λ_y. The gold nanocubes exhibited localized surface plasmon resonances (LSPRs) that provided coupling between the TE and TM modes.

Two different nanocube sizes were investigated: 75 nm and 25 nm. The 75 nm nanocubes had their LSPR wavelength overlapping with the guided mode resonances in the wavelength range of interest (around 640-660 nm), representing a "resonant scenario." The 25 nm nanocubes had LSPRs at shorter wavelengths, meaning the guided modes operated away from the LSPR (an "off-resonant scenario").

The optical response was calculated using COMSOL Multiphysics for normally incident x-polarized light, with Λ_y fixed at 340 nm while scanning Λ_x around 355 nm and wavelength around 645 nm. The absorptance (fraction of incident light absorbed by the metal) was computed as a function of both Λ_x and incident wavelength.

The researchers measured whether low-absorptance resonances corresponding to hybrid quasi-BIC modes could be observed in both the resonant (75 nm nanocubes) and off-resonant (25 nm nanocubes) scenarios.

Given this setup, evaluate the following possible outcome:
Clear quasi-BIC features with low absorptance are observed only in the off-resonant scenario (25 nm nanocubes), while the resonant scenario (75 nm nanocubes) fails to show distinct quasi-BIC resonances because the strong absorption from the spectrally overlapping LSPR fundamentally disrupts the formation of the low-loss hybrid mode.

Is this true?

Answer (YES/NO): NO